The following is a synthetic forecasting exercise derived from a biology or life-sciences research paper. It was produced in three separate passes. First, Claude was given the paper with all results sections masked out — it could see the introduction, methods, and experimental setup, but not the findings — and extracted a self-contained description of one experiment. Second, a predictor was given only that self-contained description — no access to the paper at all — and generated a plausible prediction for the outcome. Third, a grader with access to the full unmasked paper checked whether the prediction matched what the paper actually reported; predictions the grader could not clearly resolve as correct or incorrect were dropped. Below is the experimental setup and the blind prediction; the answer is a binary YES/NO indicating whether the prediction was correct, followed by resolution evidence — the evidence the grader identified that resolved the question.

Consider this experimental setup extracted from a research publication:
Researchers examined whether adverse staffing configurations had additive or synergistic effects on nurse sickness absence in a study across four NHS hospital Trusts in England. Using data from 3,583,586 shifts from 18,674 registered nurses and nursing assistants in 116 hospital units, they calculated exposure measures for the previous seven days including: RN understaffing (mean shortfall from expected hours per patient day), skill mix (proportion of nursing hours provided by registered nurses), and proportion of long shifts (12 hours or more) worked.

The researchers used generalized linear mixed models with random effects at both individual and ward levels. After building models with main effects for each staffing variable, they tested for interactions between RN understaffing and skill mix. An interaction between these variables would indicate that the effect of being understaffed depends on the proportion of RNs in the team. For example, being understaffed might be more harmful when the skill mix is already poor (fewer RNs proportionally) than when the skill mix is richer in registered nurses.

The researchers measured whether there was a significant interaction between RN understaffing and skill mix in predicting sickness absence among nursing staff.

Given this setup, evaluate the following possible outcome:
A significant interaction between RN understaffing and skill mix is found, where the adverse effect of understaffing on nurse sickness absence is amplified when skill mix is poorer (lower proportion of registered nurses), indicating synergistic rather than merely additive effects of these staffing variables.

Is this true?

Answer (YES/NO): NO